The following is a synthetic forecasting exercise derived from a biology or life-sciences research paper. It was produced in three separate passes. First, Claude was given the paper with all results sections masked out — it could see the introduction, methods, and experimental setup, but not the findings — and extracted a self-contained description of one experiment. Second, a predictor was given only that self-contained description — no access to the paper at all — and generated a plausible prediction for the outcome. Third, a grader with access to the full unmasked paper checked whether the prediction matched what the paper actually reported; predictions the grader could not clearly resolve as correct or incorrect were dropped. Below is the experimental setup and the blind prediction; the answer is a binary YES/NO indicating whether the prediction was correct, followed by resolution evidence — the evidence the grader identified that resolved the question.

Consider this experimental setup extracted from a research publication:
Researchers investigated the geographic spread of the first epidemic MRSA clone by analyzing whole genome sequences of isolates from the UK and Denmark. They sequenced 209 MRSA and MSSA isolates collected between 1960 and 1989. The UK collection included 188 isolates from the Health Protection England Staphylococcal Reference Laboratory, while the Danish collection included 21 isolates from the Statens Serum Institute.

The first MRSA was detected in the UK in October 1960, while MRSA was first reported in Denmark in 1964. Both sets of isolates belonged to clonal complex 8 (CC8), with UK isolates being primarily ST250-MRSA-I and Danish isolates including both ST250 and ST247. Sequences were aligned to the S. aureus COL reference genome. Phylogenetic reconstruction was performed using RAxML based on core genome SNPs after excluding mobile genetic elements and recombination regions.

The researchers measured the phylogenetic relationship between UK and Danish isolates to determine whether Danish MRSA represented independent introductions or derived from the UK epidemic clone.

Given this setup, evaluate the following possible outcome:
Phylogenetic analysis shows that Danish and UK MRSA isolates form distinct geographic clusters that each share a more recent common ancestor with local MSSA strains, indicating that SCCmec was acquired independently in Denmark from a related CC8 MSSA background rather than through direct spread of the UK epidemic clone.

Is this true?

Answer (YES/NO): NO